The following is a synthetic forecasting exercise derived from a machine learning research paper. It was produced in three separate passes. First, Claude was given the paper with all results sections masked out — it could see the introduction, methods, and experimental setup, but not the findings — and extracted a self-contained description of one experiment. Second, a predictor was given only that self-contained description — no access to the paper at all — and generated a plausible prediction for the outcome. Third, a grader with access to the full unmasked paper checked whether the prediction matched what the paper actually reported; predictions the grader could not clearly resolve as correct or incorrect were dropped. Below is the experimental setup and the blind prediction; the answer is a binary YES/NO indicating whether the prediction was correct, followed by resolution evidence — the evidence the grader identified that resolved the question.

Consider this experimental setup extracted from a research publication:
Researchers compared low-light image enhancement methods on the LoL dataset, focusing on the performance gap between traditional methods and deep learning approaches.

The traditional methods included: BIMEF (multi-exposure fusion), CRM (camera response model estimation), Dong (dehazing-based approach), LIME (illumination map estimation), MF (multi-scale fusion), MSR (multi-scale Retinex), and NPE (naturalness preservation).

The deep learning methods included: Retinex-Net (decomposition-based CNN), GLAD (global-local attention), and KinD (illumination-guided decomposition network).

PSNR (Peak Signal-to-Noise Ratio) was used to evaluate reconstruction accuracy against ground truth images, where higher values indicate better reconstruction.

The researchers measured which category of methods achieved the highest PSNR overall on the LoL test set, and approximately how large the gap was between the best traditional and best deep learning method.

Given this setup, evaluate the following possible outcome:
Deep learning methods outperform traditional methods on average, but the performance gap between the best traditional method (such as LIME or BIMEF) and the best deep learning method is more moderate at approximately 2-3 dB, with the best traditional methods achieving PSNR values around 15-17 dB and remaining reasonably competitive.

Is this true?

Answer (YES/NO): NO